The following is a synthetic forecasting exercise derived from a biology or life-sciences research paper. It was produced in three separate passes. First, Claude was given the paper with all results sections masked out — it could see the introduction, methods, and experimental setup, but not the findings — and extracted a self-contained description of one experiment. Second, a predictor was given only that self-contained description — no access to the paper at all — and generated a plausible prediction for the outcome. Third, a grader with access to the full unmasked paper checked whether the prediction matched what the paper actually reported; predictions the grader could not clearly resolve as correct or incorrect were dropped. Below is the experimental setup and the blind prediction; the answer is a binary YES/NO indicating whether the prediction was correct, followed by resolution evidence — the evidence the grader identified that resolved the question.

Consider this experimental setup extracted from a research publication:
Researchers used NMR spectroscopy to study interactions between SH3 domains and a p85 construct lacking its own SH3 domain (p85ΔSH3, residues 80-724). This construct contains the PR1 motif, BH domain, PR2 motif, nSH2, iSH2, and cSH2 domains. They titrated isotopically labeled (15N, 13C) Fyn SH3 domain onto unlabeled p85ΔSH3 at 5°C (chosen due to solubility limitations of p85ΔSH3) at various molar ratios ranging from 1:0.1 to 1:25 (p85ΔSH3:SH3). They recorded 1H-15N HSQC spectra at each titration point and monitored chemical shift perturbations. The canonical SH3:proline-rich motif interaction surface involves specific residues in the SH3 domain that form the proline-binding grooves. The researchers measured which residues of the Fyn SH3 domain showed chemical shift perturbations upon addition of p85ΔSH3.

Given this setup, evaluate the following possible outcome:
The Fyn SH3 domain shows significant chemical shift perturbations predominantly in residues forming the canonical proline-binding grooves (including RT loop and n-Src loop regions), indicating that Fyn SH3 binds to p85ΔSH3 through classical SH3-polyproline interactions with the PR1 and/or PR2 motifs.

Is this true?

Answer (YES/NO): NO